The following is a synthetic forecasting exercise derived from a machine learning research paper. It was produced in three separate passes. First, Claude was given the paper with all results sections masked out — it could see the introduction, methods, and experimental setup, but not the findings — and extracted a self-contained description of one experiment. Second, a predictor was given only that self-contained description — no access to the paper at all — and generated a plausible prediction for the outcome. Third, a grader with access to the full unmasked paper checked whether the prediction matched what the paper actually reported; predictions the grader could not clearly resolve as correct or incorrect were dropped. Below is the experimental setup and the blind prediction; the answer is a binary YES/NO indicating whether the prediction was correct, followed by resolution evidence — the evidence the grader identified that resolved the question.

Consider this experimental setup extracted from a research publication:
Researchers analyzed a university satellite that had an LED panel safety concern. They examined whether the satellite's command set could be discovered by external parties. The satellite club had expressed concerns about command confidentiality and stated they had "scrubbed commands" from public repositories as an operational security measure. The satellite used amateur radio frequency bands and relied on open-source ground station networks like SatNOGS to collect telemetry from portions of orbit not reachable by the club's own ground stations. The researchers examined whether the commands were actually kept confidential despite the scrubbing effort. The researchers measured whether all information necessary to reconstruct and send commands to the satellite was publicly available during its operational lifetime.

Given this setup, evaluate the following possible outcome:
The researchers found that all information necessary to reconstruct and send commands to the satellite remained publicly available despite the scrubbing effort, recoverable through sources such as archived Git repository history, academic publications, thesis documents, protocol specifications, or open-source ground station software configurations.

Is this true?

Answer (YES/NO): YES